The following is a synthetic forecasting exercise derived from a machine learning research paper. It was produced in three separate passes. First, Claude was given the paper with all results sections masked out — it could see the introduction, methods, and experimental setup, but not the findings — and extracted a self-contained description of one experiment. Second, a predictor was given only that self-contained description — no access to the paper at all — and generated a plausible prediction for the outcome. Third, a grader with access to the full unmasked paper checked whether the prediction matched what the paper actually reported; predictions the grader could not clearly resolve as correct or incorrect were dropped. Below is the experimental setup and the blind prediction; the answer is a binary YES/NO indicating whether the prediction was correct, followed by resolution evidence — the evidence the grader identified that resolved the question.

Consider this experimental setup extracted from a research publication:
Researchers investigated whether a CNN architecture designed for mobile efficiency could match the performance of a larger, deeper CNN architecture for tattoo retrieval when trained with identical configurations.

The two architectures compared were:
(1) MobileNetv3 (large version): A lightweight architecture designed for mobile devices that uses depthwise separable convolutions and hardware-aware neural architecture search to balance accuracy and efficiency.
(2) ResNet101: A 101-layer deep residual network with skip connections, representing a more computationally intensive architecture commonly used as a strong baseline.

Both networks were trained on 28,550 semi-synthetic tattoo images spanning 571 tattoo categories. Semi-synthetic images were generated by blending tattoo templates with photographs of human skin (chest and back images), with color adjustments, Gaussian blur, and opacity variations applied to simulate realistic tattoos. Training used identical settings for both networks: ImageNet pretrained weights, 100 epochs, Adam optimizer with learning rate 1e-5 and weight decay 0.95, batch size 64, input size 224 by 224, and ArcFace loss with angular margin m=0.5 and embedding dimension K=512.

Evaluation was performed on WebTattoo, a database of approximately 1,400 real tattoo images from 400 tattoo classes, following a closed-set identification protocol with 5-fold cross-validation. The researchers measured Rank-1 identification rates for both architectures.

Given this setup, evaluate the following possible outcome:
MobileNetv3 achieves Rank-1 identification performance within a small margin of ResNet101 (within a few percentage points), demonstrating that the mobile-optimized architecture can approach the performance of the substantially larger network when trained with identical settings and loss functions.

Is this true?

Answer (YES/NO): YES